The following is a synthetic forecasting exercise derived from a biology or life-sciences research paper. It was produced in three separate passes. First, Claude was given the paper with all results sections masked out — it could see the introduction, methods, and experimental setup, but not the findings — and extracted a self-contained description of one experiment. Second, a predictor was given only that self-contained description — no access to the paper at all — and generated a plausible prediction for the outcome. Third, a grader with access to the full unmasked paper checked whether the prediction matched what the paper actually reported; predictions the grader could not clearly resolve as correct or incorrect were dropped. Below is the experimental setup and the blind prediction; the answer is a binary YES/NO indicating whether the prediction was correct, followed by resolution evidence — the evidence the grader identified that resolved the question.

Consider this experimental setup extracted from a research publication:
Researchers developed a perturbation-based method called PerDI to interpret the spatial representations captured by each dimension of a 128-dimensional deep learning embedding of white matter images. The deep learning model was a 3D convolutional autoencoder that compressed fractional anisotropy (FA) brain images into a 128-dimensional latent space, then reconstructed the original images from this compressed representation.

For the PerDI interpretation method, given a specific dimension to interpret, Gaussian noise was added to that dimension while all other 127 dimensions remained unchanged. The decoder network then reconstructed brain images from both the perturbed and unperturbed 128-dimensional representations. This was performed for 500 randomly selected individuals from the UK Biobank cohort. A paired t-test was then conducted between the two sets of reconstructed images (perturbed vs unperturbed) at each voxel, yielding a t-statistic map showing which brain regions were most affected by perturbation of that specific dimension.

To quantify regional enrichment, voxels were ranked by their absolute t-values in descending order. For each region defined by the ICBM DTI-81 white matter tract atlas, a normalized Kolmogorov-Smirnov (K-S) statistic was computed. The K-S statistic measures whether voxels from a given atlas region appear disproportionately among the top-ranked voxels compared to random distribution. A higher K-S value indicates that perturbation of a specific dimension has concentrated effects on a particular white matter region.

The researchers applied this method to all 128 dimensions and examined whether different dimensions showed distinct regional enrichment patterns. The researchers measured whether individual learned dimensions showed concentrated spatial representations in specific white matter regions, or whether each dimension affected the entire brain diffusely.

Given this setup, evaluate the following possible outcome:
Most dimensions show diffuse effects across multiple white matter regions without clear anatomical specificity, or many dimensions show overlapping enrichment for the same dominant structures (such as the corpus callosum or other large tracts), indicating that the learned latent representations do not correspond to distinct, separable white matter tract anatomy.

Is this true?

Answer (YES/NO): NO